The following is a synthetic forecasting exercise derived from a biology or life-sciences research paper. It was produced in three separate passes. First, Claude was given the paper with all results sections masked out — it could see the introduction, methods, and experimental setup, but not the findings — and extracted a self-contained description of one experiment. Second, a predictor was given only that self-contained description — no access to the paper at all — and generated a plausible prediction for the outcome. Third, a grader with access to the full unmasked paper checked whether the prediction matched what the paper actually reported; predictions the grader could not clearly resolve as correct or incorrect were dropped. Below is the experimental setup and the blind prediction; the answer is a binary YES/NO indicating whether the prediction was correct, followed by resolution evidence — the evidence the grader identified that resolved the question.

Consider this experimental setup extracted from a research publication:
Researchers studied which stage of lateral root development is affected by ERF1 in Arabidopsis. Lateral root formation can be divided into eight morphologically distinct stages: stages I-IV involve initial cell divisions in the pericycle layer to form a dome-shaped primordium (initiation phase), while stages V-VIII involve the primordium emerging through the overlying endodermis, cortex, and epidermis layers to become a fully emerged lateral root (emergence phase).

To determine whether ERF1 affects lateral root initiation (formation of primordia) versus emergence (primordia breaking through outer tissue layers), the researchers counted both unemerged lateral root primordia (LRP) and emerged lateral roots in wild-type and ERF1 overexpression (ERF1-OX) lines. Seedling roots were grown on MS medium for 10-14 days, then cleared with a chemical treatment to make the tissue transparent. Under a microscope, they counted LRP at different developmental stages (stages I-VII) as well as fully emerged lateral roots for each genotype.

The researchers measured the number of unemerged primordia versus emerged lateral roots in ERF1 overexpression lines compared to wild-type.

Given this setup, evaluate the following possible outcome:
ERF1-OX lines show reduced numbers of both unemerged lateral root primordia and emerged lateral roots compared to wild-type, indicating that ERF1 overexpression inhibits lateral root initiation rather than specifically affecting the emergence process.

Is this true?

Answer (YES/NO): NO